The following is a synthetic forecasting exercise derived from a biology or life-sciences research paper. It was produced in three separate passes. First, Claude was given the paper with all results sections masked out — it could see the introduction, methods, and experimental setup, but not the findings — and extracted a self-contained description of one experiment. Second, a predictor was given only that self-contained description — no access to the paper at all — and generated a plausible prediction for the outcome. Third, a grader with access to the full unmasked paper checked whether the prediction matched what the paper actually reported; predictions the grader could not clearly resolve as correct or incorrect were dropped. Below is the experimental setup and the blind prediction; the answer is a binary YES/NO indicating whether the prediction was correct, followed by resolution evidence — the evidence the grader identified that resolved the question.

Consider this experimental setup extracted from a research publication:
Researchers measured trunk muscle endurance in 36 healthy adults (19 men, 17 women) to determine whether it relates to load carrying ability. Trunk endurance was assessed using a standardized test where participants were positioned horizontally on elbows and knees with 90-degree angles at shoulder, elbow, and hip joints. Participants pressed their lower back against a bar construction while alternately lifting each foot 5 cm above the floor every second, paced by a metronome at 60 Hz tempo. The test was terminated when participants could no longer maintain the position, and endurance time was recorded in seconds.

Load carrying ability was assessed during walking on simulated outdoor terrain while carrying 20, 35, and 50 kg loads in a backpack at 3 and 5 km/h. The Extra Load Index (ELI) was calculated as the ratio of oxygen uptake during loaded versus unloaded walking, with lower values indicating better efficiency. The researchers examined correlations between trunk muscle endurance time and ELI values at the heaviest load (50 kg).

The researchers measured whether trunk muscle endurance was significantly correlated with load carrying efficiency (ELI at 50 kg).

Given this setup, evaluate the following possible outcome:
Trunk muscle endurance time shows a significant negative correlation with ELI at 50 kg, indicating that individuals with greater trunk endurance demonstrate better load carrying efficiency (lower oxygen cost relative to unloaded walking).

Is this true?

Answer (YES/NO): NO